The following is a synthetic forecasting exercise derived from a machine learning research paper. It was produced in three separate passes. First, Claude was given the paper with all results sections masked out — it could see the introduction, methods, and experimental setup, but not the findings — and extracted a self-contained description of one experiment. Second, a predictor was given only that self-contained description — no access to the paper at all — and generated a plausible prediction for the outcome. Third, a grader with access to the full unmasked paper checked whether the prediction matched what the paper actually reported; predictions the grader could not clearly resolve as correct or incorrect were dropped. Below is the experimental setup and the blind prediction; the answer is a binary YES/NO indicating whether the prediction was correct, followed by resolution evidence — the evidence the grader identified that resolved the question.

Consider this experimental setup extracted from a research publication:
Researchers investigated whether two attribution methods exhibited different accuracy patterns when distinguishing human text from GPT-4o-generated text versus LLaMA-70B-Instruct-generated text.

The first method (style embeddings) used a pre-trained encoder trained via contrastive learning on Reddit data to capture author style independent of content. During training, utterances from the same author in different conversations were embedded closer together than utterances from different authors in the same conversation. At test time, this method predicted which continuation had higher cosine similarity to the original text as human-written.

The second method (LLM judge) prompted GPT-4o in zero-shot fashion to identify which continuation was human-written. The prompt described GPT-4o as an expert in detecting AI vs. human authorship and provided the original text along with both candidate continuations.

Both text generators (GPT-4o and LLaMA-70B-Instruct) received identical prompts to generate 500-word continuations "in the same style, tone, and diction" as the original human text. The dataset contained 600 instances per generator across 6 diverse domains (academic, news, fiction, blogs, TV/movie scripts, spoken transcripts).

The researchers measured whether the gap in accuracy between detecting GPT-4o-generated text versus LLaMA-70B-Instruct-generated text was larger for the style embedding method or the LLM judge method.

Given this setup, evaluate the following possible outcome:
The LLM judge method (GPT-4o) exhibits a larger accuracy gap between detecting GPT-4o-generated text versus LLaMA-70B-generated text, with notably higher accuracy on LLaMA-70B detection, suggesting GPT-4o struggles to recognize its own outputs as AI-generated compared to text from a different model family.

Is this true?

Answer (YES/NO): YES